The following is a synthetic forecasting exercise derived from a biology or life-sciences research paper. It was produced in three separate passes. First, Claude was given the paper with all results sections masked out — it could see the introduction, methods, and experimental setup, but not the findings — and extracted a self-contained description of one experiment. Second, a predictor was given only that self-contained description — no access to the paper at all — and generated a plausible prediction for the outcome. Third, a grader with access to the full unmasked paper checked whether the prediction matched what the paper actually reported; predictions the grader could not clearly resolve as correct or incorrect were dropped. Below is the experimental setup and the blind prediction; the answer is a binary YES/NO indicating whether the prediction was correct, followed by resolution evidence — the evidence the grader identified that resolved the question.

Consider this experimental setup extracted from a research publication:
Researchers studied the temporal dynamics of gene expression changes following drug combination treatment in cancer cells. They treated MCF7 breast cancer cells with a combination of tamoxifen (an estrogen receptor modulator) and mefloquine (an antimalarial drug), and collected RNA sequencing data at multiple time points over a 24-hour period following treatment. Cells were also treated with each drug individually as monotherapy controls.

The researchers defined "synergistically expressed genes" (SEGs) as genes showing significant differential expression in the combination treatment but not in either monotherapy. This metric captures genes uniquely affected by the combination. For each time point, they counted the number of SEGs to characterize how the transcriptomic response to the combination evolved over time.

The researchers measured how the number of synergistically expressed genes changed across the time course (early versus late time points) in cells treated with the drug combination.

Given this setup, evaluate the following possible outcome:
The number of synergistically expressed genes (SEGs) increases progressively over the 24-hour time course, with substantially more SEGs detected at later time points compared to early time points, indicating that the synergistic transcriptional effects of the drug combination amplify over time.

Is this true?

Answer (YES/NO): YES